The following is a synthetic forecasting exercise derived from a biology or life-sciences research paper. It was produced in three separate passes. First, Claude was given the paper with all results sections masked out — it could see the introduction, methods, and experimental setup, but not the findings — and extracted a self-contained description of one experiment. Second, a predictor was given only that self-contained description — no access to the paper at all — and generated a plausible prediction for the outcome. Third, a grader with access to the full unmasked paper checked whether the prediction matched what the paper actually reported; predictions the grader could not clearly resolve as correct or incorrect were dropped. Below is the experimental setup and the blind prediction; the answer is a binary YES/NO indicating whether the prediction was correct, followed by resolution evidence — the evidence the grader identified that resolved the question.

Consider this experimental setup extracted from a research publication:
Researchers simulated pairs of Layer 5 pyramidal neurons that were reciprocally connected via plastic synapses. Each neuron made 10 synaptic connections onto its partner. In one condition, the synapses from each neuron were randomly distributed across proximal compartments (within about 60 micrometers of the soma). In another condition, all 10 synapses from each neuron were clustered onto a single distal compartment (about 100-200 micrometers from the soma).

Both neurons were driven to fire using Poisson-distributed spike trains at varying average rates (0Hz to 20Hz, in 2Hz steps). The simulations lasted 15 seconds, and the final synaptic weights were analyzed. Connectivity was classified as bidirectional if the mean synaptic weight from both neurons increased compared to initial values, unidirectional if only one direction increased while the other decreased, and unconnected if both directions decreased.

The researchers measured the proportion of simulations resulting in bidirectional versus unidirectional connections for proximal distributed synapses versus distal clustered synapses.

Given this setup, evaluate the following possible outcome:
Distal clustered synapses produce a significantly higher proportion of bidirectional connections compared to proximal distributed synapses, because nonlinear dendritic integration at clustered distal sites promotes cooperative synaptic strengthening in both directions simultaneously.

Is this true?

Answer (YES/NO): YES